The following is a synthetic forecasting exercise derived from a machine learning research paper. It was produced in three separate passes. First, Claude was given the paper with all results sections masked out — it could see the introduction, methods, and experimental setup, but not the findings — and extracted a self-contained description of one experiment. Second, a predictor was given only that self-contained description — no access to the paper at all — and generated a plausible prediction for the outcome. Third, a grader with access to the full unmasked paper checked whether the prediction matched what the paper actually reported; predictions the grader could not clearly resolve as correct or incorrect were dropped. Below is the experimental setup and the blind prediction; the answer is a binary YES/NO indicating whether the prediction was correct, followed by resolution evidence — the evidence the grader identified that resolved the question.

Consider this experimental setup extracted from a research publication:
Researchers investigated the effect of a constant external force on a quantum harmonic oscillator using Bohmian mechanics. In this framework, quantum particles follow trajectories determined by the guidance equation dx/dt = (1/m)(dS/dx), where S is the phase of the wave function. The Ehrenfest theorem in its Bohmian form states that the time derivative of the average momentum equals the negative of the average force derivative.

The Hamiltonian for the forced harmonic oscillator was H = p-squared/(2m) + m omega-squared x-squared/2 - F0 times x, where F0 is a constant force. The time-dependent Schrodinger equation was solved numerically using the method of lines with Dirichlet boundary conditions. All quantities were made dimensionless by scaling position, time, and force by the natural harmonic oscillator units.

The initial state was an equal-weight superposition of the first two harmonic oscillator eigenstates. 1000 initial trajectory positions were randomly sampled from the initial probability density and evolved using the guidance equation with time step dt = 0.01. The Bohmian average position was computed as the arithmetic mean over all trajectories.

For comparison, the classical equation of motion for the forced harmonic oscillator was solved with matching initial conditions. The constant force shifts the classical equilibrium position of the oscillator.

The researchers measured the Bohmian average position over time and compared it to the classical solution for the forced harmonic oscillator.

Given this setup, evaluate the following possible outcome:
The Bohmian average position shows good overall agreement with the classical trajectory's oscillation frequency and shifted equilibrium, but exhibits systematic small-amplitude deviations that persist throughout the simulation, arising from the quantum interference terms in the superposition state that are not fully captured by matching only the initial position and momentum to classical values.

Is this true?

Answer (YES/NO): NO